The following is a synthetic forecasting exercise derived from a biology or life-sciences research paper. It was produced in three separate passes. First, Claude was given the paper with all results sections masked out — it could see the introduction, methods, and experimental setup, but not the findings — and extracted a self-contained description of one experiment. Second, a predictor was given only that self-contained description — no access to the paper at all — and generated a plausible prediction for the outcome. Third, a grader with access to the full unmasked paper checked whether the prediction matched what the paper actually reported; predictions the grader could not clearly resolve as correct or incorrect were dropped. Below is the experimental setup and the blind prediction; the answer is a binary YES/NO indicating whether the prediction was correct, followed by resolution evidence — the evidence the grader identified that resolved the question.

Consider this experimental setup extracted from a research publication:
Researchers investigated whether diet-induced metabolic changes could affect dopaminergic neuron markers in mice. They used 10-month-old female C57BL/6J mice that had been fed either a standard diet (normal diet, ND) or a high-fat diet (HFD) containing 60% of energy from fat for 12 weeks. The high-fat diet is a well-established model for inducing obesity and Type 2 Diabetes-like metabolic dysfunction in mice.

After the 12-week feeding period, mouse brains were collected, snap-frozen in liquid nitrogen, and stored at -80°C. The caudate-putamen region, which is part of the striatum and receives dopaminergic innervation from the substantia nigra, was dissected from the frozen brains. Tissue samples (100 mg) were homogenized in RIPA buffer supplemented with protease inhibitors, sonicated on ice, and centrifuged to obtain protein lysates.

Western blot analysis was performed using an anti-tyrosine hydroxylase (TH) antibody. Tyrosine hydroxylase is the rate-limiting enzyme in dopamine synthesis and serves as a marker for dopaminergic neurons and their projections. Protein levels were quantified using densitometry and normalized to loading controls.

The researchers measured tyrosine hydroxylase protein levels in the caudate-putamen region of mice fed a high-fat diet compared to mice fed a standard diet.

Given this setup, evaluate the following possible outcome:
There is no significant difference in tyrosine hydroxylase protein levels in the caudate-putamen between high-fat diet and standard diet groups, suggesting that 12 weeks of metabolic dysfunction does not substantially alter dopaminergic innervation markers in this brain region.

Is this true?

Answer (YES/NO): NO